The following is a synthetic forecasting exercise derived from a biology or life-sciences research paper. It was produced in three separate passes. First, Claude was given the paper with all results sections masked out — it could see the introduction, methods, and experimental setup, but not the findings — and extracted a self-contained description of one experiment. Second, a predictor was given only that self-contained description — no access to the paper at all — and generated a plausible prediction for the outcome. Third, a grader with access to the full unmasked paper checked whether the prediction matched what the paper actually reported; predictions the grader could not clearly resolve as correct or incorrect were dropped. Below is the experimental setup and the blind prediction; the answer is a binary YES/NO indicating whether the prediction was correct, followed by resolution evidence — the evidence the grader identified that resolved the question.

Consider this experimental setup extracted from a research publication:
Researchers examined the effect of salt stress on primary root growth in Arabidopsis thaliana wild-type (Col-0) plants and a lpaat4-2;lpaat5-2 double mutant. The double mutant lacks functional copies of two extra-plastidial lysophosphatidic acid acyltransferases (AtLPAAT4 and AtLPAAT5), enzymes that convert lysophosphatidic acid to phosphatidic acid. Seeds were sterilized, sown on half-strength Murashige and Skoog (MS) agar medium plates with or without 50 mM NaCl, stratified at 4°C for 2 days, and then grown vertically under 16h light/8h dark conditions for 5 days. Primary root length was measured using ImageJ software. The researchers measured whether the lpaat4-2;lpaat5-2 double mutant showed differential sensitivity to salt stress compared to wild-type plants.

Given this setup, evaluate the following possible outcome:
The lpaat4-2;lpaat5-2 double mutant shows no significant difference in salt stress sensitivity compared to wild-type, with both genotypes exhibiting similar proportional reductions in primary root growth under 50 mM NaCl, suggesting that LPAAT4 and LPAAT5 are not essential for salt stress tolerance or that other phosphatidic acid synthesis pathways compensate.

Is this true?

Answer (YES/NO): NO